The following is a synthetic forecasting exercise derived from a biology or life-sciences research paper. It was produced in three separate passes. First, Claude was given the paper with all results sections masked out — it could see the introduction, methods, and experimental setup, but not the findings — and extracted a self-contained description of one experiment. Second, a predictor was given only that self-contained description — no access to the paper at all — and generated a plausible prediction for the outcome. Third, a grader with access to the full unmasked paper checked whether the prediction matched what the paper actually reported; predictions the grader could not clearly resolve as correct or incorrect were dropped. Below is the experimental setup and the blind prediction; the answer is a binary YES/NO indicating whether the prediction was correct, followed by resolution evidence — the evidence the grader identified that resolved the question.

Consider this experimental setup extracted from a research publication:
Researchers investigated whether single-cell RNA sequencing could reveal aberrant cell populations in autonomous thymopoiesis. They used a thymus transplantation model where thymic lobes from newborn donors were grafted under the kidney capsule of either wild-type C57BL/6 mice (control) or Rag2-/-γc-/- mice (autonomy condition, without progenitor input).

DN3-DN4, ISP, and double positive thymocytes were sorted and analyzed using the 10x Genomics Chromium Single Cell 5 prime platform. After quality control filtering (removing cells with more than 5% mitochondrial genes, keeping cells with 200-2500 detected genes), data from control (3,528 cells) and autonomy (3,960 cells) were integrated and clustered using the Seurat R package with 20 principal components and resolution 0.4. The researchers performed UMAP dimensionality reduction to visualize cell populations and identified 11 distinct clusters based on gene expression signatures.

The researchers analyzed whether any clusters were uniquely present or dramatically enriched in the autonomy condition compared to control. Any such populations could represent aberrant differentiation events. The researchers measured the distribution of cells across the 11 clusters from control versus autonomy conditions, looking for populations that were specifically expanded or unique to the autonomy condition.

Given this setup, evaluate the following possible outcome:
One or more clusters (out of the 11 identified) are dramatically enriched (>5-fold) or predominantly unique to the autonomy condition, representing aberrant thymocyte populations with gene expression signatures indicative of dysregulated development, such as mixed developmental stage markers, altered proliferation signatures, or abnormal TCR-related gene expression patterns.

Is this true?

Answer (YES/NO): YES